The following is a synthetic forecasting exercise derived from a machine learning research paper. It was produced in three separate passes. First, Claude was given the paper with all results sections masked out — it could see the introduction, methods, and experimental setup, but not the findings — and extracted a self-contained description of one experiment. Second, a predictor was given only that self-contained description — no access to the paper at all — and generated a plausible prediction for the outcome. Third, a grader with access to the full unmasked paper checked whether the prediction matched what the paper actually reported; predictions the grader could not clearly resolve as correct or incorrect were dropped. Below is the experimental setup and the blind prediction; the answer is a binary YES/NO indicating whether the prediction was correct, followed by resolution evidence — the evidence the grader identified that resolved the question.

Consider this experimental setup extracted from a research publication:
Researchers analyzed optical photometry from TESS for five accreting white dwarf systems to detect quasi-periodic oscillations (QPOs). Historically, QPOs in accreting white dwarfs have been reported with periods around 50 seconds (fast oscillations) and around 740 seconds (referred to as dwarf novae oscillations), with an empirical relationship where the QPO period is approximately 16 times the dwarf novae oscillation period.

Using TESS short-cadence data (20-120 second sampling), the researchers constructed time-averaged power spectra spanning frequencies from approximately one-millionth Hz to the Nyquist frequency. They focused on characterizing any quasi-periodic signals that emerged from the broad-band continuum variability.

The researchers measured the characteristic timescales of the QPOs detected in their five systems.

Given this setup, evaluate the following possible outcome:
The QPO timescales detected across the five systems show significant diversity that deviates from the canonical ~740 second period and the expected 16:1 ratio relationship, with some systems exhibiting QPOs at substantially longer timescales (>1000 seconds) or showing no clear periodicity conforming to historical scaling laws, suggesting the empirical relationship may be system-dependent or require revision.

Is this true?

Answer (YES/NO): YES